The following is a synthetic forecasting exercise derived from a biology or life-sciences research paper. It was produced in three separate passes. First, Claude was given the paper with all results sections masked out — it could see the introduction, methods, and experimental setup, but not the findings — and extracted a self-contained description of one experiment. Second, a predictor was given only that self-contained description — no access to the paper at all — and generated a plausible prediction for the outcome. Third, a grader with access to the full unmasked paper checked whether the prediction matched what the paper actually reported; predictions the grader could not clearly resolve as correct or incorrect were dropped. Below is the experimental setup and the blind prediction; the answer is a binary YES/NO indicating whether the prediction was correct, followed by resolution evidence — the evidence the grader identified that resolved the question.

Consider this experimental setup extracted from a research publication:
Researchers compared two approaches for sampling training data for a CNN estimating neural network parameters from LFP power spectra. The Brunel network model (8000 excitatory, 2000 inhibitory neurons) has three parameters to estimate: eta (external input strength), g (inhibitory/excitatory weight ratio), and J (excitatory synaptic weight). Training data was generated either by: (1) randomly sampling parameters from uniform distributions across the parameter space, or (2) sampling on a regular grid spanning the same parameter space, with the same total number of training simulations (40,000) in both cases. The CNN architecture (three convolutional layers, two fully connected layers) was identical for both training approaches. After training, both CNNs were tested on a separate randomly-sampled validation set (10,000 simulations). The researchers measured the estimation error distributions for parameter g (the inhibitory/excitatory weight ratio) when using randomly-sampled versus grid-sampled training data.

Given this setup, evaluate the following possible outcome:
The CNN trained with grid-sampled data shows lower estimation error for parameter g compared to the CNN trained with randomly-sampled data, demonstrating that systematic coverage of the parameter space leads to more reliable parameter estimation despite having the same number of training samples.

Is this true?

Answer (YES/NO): NO